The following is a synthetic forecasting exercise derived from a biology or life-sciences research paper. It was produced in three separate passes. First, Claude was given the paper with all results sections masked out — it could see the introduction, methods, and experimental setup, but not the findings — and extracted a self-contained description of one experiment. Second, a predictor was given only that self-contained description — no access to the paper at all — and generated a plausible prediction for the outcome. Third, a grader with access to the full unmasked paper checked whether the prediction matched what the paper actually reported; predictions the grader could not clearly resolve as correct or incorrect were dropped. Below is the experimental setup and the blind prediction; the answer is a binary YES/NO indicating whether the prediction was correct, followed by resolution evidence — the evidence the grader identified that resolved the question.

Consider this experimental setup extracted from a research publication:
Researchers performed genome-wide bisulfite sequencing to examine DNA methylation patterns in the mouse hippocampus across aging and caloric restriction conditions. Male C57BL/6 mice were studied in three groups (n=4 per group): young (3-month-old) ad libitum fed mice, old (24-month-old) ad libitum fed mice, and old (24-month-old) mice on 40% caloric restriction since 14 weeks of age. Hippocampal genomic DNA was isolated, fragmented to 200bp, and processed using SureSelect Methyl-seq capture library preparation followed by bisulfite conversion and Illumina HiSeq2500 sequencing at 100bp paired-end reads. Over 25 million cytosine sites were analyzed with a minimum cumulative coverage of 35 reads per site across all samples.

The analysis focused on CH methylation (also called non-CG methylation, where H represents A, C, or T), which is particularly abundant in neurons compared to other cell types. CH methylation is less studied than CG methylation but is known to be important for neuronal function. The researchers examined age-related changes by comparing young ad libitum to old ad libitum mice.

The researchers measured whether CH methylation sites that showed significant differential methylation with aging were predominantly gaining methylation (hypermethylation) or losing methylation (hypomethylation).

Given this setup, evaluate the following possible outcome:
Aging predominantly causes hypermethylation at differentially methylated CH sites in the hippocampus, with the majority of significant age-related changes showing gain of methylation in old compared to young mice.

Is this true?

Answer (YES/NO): YES